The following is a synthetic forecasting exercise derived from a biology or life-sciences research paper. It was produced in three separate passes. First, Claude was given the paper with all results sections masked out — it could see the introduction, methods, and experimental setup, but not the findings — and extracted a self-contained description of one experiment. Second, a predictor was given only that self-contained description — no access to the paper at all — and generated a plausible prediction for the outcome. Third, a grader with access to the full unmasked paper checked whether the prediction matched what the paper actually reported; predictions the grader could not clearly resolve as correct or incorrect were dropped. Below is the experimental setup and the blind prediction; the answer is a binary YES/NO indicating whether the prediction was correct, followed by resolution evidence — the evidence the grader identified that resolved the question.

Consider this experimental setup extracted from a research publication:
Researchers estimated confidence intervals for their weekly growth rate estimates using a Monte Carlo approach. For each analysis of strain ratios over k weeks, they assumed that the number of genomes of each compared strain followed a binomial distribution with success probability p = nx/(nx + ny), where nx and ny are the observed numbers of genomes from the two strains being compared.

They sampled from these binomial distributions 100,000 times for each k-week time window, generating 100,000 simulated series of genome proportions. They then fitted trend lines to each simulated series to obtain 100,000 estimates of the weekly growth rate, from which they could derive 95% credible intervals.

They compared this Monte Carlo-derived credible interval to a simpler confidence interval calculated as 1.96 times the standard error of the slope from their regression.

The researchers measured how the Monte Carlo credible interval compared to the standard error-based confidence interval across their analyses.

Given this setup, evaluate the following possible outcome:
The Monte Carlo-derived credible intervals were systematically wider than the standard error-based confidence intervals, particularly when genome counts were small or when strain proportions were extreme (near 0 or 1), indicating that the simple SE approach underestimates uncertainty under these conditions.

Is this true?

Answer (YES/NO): NO